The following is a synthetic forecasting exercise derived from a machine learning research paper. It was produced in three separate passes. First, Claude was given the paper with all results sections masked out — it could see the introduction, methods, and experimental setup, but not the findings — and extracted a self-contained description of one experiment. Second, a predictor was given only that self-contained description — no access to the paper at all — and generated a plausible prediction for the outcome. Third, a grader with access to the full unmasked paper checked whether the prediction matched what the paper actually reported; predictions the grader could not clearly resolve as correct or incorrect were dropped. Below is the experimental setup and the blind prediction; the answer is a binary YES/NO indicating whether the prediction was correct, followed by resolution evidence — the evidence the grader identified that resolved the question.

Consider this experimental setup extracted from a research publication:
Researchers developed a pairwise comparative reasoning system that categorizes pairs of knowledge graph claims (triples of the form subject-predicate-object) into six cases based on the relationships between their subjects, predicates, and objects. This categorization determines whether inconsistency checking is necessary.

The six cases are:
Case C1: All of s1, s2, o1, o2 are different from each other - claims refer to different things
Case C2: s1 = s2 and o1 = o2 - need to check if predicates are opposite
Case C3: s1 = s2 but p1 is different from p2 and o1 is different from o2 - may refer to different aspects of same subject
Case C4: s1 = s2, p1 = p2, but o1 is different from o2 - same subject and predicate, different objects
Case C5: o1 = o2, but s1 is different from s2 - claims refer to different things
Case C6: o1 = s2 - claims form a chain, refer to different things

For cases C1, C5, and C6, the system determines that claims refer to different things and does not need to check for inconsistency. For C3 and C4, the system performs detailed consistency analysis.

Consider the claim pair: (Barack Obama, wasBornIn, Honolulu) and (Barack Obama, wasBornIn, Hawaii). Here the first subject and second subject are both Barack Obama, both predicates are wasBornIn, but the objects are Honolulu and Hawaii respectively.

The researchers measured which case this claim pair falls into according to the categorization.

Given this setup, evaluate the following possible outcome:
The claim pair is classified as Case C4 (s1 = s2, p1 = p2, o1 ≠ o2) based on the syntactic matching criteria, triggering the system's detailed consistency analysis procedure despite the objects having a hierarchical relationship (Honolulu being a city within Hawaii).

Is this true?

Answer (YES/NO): YES